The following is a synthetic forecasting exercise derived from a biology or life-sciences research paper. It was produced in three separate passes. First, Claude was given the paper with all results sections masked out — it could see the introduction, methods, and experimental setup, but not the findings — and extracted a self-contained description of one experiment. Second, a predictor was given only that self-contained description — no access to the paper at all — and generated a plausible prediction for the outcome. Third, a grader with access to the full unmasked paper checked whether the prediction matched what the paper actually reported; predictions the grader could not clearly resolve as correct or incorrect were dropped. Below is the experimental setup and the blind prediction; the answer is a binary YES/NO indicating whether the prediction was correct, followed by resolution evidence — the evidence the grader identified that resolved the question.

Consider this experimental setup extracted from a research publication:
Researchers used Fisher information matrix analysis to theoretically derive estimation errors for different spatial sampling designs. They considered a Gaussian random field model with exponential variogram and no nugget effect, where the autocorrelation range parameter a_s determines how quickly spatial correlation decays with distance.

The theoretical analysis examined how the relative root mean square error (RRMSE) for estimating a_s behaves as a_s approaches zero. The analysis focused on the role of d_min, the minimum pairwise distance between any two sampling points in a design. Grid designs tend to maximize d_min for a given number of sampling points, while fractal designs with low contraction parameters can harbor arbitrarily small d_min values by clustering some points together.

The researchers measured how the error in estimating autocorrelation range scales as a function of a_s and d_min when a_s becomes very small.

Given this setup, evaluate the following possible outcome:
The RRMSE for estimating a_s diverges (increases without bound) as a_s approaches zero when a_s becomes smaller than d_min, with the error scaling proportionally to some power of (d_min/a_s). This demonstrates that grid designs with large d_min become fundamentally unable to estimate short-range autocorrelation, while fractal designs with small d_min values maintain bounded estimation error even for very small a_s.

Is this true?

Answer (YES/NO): NO